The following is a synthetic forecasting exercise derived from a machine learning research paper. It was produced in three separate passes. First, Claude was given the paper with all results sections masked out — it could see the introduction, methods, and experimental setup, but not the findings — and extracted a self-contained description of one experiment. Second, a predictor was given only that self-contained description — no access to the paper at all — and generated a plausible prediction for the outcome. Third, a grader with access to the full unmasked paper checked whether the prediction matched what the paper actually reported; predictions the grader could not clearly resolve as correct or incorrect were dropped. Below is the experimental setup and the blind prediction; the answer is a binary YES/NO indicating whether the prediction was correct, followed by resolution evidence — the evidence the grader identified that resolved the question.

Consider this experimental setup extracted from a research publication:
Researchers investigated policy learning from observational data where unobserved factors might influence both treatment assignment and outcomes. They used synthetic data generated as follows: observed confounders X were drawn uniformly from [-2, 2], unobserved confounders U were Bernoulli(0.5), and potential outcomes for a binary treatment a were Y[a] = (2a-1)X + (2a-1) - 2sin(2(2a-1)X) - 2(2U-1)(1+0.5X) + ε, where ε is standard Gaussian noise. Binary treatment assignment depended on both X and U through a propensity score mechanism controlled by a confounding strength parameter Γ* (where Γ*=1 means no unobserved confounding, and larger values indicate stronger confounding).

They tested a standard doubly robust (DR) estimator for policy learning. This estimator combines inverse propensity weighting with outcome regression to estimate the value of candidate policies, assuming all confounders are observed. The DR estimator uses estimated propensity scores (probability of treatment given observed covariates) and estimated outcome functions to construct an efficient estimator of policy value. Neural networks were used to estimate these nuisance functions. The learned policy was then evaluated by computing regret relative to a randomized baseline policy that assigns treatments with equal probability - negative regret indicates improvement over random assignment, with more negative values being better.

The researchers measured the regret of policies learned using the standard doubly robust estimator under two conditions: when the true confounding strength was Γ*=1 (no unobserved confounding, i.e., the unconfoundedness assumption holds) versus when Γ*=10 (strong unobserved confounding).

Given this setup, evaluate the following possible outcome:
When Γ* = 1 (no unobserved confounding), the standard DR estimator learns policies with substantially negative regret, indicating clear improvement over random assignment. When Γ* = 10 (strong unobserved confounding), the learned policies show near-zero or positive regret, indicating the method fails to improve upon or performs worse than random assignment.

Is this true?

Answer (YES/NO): YES